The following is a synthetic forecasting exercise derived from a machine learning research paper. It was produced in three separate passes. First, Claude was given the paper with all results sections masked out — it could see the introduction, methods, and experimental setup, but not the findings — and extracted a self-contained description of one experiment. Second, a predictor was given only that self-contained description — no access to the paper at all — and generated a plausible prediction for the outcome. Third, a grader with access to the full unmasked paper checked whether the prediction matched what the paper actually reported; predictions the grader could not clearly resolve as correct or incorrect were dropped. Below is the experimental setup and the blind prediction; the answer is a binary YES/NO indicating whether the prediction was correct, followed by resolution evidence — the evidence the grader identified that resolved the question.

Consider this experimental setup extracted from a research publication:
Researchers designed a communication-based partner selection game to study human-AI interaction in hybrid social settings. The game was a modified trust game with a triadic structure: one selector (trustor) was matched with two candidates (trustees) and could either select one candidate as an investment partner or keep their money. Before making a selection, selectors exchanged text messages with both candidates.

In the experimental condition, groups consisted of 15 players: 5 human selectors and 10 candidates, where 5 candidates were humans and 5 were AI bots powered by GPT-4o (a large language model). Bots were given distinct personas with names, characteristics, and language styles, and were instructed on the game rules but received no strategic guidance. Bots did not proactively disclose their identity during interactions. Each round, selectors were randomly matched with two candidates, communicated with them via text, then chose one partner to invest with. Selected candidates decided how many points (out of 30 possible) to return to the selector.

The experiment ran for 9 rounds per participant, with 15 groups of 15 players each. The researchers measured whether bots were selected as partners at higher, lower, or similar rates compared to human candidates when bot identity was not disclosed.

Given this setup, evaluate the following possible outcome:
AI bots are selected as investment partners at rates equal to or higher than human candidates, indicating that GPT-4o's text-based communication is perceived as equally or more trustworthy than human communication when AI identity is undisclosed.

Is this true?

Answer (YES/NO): YES